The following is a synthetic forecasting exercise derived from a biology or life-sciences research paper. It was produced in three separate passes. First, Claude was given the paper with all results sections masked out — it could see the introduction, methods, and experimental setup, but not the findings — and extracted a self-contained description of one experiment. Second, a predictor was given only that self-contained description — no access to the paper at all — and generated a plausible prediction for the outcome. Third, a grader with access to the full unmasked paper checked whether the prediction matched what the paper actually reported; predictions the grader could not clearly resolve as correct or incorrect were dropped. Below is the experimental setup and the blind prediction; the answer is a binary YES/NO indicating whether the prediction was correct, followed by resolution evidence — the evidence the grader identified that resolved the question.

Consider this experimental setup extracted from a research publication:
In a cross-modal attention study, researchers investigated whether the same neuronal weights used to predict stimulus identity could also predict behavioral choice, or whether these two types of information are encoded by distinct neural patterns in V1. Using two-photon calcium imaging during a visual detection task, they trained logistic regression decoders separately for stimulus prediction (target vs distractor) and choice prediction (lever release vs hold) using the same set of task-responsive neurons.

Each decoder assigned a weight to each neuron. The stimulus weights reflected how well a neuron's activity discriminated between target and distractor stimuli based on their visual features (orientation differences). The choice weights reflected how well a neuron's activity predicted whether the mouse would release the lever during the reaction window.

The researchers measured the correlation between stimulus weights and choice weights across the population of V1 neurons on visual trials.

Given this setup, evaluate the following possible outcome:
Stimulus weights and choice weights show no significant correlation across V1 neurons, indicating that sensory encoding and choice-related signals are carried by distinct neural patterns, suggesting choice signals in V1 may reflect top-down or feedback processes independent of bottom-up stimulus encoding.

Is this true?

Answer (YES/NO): NO